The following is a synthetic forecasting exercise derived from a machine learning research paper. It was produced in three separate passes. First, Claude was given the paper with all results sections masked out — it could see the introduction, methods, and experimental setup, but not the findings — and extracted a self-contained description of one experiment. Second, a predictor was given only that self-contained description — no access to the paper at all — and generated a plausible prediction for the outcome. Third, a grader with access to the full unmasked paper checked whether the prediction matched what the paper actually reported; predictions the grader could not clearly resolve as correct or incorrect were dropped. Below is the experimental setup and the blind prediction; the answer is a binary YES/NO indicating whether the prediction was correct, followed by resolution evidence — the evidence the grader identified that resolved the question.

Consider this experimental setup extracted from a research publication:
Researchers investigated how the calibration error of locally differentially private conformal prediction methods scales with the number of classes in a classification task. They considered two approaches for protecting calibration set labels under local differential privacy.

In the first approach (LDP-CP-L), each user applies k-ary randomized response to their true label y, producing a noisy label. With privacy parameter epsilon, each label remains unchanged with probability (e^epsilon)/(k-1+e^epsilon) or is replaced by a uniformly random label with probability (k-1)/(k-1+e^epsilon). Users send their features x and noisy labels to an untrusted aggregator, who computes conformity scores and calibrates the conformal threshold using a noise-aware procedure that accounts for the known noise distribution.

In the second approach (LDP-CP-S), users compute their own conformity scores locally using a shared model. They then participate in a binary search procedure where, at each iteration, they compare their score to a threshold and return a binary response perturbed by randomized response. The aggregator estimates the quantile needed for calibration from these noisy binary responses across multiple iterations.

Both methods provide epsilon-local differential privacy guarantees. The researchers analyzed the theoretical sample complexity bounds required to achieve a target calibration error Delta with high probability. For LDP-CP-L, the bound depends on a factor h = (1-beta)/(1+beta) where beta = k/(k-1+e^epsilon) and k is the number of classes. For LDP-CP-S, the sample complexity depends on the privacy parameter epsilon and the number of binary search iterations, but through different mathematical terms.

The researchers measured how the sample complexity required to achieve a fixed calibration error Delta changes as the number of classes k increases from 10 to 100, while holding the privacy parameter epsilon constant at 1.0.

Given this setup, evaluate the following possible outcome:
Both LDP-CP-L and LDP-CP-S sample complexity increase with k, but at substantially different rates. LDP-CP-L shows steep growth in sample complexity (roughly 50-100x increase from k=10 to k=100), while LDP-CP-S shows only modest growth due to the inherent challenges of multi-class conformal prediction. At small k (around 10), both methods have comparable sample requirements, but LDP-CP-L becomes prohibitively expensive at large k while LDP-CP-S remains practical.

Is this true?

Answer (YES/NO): NO